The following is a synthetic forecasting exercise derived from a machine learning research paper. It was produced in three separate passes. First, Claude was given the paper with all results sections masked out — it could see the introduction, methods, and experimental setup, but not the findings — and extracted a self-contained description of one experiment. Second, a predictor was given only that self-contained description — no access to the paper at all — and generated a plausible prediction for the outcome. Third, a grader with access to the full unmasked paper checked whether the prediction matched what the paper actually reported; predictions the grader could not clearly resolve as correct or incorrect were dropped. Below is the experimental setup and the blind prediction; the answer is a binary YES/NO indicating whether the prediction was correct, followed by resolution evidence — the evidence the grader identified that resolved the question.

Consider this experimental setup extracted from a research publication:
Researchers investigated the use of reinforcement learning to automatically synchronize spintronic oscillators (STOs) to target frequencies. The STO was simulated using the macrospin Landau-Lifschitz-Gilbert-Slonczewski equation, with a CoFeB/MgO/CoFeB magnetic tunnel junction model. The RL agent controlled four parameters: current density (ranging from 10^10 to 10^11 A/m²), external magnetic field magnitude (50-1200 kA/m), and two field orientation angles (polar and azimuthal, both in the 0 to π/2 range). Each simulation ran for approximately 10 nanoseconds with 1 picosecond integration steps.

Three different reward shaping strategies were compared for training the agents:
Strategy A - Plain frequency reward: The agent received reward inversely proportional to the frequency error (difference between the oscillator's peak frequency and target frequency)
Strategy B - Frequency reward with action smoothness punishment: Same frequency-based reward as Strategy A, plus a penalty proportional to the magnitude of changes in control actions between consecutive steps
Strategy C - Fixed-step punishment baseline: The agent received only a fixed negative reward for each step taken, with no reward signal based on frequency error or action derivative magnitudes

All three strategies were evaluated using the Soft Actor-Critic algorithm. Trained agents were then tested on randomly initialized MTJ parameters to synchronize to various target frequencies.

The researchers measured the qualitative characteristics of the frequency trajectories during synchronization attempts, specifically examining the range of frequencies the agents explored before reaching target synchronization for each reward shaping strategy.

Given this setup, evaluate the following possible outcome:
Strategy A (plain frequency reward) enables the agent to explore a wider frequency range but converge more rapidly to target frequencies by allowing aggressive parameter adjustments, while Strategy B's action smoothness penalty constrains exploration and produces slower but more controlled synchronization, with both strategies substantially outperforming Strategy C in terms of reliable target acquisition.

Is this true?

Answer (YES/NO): NO